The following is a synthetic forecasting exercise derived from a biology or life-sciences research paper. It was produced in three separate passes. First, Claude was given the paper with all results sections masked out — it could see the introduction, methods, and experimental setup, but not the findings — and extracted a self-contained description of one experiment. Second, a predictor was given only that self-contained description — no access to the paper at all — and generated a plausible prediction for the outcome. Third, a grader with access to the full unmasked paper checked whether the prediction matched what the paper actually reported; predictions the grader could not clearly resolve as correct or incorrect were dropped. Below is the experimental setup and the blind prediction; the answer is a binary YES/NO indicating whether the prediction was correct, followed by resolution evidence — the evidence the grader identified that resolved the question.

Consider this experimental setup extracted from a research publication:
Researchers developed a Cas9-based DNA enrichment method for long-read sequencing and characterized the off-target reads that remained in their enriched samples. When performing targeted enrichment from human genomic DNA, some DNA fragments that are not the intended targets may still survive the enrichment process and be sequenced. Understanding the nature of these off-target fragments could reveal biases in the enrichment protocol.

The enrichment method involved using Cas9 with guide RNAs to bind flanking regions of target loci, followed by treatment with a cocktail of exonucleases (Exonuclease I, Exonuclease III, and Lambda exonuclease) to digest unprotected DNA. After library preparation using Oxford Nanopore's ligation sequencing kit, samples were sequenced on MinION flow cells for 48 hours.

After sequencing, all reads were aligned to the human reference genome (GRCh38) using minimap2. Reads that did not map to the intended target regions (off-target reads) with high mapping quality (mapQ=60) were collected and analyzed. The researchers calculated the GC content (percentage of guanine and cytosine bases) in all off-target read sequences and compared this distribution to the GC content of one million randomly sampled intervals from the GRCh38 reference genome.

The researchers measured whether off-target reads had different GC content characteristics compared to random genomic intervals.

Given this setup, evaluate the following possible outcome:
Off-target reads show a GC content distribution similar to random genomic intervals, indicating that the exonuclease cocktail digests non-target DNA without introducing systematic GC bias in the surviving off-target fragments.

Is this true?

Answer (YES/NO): YES